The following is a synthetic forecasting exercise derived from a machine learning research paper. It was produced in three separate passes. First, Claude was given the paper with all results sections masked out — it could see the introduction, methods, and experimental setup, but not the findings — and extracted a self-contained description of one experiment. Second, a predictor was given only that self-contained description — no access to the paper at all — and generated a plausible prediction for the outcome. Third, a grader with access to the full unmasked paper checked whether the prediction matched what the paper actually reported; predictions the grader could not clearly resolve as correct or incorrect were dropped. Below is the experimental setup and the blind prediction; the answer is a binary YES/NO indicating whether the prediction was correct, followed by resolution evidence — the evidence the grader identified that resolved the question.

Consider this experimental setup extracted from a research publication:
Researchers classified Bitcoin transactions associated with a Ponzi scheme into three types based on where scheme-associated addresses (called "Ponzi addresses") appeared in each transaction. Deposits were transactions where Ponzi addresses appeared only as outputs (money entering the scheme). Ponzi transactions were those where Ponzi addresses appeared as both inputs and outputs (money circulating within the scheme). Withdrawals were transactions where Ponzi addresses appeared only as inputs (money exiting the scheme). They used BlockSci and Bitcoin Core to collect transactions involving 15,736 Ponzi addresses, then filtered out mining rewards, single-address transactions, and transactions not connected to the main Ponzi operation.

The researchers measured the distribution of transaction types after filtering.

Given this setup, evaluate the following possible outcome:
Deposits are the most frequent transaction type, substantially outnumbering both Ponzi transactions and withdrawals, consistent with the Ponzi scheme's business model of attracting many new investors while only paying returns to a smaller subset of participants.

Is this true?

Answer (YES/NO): YES